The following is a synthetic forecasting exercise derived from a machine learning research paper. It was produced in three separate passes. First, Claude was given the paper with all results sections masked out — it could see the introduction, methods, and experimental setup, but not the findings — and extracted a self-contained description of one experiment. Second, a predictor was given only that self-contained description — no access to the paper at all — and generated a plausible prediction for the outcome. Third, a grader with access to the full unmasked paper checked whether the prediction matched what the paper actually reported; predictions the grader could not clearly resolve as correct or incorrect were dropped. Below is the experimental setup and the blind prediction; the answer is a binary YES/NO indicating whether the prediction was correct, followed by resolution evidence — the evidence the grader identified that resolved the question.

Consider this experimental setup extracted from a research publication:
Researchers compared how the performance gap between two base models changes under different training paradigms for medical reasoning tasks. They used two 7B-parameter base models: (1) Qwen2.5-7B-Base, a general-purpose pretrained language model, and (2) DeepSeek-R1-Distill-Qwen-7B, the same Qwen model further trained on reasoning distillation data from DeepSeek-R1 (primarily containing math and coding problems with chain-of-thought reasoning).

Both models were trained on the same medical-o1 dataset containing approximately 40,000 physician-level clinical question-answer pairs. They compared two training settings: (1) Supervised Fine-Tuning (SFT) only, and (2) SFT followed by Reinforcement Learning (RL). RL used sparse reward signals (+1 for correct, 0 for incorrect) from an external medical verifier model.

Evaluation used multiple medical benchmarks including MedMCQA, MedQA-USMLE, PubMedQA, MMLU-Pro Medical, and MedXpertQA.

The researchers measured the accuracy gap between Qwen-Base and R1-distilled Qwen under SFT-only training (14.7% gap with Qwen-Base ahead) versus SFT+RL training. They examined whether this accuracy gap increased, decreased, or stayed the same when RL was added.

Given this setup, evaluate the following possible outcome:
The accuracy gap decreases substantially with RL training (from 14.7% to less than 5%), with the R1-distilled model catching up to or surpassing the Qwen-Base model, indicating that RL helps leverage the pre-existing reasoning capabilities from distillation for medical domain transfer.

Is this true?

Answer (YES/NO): NO